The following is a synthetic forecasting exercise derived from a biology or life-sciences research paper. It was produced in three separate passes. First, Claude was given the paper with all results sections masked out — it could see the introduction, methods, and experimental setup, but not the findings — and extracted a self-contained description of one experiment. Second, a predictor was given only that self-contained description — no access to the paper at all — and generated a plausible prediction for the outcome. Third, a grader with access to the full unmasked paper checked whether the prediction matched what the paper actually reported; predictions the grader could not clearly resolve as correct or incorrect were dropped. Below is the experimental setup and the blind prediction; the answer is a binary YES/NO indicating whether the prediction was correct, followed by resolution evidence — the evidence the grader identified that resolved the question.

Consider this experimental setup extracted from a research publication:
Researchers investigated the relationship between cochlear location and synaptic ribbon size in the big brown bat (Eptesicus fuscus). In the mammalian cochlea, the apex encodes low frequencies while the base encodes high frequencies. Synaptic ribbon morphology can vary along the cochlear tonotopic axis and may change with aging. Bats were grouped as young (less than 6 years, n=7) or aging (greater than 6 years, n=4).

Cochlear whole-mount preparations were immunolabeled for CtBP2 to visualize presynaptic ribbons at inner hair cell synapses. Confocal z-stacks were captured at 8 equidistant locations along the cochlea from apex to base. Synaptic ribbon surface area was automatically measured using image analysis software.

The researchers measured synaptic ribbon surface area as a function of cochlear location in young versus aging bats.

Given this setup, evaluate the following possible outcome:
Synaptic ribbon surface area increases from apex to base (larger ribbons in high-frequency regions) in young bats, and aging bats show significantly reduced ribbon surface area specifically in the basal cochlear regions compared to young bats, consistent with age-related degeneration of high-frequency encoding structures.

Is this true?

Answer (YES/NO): NO